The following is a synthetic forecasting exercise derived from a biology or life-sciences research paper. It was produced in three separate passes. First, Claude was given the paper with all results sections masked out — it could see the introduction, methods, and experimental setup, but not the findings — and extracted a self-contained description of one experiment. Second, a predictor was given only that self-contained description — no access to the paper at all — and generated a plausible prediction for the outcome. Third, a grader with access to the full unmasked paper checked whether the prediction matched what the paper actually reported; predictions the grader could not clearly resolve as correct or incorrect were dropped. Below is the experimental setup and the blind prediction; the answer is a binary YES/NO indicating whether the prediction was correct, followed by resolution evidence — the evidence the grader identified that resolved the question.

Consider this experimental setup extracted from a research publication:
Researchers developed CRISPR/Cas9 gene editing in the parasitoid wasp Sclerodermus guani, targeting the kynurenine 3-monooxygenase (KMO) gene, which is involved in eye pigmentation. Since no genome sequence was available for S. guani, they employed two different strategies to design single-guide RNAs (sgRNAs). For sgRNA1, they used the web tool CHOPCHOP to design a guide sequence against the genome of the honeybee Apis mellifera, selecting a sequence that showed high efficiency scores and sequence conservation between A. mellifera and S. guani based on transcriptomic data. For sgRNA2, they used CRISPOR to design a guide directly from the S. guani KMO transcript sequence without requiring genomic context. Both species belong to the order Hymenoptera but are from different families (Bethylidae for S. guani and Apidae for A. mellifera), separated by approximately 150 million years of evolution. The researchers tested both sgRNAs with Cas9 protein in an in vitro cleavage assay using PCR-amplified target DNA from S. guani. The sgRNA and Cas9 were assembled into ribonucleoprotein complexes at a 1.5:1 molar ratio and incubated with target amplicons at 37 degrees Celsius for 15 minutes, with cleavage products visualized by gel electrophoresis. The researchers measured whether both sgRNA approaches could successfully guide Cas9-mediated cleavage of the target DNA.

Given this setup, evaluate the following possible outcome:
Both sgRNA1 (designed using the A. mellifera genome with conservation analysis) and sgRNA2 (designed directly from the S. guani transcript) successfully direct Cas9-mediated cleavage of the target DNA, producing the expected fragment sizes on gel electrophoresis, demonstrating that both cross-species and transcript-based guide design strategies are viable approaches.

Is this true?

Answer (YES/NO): YES